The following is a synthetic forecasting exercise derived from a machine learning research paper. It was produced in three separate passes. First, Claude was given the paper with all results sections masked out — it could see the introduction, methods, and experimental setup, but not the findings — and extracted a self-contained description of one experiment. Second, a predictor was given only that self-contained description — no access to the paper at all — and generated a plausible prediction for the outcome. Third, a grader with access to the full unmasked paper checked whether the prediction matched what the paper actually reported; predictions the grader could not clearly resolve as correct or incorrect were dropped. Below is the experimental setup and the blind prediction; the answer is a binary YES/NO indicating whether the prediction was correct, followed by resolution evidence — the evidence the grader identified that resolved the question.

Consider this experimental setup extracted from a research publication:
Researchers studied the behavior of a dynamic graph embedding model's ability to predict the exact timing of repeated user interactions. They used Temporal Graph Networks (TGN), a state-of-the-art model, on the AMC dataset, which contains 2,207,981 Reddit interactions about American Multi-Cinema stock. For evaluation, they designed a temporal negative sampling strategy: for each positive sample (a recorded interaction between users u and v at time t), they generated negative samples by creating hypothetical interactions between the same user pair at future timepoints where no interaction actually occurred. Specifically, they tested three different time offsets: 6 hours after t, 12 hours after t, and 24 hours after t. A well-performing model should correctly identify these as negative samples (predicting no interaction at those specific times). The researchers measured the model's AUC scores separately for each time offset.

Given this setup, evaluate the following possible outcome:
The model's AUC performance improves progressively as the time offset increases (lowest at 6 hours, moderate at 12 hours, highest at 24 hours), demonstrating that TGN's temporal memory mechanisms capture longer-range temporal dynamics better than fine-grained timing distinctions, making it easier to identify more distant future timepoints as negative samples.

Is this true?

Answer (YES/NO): YES